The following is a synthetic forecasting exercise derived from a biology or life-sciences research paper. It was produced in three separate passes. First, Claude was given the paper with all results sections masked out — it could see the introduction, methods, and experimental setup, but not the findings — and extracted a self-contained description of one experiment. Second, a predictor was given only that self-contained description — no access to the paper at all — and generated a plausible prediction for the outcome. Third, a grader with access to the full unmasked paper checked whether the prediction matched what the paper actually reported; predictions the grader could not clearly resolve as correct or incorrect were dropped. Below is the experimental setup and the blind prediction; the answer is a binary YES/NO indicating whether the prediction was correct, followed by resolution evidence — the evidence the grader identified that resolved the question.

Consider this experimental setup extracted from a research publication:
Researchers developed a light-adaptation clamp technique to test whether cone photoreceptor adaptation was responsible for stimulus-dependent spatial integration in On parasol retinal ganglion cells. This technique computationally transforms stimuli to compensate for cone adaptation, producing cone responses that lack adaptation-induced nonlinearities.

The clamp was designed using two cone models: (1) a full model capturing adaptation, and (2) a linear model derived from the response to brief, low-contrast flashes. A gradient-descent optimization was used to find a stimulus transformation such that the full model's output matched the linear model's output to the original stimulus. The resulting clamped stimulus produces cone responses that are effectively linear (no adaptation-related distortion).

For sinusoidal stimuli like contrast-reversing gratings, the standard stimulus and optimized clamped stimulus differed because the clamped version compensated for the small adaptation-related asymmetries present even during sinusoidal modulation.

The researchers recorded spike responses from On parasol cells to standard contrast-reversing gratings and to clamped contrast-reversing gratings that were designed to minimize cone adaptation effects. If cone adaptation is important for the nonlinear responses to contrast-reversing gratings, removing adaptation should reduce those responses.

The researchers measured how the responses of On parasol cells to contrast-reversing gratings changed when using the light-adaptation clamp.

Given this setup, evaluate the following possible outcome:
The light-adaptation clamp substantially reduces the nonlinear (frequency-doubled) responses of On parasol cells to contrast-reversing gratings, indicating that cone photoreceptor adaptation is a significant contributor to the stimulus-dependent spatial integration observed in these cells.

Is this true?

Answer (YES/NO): YES